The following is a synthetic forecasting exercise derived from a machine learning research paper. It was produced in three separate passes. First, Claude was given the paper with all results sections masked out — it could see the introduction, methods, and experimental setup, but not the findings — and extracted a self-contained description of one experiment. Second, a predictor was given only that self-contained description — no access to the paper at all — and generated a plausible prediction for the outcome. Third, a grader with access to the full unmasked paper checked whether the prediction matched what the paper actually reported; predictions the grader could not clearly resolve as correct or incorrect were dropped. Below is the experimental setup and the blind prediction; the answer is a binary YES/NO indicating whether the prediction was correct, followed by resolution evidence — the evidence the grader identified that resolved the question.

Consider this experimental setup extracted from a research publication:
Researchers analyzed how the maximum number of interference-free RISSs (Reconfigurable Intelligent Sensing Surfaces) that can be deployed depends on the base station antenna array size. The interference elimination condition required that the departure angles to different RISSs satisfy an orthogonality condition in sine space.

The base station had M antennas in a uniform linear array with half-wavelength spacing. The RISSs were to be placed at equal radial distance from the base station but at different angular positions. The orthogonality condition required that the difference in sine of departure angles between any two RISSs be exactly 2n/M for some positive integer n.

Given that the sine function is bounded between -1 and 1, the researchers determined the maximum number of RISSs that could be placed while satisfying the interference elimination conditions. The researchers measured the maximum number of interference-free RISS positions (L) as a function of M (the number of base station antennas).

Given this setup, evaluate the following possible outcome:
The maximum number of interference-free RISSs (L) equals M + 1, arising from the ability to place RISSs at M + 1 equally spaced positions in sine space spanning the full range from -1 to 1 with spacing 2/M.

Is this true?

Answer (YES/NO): NO